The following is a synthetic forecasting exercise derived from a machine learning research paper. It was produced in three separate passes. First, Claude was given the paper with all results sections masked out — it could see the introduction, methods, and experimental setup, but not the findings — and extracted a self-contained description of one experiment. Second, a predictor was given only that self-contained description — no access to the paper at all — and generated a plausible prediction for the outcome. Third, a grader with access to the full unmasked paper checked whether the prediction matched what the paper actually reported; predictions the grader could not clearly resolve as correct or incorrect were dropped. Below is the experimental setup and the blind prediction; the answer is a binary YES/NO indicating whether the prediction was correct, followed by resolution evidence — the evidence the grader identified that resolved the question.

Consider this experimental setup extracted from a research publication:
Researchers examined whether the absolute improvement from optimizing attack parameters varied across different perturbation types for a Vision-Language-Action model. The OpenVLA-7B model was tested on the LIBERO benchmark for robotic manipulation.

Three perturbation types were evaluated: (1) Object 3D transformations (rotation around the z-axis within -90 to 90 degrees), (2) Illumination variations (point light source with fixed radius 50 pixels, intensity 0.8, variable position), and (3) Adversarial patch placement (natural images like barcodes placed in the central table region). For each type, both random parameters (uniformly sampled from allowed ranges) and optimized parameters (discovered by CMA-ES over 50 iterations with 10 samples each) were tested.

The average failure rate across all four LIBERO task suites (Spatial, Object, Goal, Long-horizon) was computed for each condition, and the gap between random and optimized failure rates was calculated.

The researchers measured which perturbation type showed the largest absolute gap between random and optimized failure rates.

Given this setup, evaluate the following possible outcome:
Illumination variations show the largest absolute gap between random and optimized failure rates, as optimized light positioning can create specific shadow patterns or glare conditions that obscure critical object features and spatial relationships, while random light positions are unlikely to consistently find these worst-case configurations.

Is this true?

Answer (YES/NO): NO